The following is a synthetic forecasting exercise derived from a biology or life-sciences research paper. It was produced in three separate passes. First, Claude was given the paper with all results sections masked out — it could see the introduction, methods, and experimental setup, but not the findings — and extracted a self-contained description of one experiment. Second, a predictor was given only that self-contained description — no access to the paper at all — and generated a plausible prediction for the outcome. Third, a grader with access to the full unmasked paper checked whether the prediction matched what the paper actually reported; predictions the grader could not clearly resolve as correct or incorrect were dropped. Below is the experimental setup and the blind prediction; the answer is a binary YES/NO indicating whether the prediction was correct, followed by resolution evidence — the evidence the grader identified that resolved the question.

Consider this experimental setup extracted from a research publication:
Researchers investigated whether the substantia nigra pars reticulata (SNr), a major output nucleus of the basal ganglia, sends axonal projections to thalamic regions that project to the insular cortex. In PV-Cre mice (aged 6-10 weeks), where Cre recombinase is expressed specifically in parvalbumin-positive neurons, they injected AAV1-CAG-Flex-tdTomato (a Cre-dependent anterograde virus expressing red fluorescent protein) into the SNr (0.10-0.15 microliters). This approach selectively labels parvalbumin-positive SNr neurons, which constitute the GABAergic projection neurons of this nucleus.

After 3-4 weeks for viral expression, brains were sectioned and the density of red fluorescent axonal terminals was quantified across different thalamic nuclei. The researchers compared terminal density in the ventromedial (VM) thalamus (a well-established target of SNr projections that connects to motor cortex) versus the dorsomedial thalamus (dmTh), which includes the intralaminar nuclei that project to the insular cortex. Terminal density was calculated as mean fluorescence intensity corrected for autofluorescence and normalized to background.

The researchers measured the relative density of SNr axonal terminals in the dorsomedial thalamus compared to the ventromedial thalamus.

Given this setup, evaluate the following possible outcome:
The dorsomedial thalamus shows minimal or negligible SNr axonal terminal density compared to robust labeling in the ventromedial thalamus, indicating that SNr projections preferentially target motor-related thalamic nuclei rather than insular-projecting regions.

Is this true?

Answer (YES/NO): NO